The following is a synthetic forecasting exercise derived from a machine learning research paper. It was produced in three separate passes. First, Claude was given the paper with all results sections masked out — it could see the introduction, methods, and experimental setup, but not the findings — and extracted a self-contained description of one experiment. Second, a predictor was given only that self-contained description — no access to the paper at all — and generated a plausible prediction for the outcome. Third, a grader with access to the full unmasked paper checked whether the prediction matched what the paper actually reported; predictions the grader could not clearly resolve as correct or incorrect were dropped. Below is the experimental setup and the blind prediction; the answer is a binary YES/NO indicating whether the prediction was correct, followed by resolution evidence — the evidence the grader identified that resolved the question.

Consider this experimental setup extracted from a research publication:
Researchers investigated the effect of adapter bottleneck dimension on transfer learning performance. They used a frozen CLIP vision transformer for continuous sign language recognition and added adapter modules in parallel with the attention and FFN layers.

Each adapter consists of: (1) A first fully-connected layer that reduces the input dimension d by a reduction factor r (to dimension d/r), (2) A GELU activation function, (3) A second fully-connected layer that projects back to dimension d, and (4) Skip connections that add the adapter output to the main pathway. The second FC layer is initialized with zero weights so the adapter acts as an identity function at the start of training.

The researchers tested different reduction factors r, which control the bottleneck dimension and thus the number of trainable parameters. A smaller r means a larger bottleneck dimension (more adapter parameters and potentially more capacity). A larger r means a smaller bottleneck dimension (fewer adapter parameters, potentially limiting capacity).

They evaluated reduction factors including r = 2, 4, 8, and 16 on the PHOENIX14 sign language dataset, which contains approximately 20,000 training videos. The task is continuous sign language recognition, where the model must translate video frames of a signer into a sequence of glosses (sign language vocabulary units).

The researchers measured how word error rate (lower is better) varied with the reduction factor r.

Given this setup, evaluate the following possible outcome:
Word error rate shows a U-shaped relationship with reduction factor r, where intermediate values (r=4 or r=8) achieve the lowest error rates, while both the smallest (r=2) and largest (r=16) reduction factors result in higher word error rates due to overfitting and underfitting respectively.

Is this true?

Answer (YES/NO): NO